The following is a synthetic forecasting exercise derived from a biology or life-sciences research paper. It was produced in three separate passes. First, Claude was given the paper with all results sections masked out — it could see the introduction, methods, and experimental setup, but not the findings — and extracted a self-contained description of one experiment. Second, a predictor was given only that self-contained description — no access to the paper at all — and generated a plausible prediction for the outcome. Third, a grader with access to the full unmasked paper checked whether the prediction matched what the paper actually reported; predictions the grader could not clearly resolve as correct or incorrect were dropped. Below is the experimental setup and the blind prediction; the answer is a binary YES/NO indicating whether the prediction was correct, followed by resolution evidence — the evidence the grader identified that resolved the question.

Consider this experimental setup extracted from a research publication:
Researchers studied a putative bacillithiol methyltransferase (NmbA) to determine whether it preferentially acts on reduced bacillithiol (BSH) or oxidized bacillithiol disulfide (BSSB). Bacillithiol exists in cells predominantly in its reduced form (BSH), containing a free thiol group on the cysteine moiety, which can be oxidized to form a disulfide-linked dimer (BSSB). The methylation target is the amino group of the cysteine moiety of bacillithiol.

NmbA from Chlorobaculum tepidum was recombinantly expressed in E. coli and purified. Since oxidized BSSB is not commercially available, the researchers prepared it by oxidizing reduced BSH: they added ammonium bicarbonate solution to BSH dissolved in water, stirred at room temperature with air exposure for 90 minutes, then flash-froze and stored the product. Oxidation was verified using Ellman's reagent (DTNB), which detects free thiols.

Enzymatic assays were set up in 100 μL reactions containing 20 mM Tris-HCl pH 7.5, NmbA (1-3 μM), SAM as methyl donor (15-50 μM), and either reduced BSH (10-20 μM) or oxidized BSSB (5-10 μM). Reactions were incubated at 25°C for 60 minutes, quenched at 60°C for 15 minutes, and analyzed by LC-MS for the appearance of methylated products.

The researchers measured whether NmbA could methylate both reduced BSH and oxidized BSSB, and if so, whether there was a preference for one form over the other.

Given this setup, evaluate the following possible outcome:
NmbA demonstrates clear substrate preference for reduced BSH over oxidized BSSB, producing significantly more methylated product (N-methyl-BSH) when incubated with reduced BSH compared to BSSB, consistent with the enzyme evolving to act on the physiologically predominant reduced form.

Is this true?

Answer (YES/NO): YES